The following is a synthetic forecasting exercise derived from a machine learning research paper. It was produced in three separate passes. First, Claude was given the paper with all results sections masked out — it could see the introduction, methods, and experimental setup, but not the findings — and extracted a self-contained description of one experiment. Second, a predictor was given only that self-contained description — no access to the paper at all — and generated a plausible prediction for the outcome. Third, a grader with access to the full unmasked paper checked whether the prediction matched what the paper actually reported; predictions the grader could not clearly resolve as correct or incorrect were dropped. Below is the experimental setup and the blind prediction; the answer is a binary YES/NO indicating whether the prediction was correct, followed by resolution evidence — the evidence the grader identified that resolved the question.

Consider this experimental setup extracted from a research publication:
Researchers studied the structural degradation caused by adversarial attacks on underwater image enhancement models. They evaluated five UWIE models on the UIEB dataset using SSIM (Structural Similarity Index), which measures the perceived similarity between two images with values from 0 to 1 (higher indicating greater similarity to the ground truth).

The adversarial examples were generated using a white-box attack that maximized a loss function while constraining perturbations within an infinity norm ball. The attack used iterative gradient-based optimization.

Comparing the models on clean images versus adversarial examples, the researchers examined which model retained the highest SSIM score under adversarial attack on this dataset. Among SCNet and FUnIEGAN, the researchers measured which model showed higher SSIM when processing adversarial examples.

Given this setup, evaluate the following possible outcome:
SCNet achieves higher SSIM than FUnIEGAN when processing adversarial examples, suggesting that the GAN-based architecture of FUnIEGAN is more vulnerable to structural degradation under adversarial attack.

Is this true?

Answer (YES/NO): YES